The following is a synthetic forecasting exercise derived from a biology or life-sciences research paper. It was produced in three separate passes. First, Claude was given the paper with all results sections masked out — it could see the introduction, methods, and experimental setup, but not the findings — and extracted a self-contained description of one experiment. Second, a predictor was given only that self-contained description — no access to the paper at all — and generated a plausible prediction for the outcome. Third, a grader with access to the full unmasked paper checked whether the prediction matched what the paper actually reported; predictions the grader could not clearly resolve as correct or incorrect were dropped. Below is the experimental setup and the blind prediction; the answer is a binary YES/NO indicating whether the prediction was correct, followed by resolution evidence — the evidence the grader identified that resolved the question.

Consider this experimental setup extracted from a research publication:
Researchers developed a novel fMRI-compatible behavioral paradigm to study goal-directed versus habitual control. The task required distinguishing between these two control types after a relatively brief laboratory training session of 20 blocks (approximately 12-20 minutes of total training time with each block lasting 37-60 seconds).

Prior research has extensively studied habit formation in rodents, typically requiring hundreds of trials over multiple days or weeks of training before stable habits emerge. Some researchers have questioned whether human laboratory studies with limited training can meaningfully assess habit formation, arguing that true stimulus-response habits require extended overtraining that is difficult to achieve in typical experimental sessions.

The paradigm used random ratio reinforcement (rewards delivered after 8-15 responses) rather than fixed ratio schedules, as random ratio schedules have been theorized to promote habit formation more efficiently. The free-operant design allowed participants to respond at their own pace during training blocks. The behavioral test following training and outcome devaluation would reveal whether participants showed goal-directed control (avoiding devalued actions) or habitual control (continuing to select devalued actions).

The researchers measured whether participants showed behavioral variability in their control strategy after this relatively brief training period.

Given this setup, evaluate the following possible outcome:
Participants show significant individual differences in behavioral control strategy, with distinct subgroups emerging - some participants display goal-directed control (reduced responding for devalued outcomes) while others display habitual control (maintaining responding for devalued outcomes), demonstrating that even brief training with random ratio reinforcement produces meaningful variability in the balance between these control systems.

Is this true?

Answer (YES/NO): YES